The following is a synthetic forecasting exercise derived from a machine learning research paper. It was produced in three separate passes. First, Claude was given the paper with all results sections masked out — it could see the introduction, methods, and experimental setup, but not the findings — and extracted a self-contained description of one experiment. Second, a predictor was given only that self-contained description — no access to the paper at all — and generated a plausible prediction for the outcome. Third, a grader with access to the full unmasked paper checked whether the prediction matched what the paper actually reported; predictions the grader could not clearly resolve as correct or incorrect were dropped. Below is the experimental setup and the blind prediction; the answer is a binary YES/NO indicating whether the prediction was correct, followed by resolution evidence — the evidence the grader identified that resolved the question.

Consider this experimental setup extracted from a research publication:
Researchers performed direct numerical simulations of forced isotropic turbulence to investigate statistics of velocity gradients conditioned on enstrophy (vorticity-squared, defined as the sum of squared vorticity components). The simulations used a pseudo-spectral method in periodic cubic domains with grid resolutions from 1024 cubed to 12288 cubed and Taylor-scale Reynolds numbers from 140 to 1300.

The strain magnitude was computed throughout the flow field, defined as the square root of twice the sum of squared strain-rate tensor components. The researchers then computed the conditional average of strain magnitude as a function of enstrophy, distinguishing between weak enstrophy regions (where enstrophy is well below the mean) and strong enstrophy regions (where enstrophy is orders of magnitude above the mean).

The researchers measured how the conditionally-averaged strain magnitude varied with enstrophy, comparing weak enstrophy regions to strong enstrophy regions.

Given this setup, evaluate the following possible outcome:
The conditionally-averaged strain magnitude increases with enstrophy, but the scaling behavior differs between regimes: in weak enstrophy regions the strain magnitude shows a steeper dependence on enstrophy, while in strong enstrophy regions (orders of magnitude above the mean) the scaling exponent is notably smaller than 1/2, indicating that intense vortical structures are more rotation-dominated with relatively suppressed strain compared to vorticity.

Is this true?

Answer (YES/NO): NO